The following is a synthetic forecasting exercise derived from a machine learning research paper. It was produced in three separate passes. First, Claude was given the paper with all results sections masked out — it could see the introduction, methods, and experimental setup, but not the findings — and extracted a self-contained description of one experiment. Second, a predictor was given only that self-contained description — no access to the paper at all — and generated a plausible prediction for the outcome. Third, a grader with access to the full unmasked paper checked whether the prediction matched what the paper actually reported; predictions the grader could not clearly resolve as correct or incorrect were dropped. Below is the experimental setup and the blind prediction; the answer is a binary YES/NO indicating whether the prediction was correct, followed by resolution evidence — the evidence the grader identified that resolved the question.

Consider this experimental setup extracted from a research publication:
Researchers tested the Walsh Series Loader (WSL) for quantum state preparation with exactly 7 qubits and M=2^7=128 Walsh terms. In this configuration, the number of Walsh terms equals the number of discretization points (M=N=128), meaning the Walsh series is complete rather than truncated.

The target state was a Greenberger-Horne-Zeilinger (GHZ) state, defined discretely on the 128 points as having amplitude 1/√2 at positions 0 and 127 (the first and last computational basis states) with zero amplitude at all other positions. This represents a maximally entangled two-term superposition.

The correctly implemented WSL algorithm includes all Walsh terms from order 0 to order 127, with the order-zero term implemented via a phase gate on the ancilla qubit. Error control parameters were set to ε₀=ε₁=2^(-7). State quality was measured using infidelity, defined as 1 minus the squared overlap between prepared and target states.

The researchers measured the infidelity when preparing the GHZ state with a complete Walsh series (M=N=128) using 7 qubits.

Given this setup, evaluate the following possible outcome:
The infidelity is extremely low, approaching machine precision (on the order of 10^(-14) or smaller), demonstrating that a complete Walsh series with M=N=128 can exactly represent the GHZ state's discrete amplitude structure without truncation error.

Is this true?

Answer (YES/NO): YES